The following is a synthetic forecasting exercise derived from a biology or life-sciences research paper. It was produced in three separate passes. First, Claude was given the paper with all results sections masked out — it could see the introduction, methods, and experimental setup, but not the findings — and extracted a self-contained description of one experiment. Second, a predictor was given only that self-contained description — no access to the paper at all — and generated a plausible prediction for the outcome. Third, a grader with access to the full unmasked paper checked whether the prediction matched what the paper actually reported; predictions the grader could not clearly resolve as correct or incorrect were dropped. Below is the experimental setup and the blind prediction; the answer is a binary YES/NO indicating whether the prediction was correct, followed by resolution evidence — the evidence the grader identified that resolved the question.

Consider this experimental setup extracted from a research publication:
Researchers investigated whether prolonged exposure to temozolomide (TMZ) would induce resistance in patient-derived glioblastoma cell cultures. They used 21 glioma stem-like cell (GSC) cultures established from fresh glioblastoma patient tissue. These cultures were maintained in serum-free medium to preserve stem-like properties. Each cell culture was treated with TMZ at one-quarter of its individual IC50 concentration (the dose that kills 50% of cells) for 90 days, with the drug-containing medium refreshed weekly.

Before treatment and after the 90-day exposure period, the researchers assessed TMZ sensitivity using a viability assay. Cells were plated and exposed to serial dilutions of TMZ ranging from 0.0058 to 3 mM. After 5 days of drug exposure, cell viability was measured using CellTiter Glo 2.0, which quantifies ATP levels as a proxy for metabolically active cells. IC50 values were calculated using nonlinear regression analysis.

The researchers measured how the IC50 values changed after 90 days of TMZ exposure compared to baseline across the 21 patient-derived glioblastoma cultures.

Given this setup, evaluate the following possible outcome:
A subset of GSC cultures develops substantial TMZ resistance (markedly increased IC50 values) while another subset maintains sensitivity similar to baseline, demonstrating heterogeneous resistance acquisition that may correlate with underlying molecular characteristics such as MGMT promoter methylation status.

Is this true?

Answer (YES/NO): YES